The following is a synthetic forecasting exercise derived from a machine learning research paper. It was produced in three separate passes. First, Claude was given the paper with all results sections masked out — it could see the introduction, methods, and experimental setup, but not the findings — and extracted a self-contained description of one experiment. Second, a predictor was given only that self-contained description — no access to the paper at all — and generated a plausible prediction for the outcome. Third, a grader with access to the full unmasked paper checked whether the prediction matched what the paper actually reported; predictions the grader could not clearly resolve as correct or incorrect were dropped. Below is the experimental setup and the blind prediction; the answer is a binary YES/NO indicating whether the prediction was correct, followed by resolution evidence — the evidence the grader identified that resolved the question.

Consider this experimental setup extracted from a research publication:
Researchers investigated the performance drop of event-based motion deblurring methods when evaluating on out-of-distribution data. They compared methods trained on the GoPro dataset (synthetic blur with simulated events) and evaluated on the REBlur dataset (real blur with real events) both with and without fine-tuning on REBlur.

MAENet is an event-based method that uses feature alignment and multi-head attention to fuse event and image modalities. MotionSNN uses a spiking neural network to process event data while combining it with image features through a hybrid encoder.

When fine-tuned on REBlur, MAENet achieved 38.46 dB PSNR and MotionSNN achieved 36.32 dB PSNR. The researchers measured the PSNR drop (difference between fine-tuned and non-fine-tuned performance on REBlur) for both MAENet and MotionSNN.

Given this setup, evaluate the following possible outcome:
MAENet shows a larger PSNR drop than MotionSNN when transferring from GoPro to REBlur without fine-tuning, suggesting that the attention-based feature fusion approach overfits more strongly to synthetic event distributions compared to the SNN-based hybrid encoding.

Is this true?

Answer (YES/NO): YES